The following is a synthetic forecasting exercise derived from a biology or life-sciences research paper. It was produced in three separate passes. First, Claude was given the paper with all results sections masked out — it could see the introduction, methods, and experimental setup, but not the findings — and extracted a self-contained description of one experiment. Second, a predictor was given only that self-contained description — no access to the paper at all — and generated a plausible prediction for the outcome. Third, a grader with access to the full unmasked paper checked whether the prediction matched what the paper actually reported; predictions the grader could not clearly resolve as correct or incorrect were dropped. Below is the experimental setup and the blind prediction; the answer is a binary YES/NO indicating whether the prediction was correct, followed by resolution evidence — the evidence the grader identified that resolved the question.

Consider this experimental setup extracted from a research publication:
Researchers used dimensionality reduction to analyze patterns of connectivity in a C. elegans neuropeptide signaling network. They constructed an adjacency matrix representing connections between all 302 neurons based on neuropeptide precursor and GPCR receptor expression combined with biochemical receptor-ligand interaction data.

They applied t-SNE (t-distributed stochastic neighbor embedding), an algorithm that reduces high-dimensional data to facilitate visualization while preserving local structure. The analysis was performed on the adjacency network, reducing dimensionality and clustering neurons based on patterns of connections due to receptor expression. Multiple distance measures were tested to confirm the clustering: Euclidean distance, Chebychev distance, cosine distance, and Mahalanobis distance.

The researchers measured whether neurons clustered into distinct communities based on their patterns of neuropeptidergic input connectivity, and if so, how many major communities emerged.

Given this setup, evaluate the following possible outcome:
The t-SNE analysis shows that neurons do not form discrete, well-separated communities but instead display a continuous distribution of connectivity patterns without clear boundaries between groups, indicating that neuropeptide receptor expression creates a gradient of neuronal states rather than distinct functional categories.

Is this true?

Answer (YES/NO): NO